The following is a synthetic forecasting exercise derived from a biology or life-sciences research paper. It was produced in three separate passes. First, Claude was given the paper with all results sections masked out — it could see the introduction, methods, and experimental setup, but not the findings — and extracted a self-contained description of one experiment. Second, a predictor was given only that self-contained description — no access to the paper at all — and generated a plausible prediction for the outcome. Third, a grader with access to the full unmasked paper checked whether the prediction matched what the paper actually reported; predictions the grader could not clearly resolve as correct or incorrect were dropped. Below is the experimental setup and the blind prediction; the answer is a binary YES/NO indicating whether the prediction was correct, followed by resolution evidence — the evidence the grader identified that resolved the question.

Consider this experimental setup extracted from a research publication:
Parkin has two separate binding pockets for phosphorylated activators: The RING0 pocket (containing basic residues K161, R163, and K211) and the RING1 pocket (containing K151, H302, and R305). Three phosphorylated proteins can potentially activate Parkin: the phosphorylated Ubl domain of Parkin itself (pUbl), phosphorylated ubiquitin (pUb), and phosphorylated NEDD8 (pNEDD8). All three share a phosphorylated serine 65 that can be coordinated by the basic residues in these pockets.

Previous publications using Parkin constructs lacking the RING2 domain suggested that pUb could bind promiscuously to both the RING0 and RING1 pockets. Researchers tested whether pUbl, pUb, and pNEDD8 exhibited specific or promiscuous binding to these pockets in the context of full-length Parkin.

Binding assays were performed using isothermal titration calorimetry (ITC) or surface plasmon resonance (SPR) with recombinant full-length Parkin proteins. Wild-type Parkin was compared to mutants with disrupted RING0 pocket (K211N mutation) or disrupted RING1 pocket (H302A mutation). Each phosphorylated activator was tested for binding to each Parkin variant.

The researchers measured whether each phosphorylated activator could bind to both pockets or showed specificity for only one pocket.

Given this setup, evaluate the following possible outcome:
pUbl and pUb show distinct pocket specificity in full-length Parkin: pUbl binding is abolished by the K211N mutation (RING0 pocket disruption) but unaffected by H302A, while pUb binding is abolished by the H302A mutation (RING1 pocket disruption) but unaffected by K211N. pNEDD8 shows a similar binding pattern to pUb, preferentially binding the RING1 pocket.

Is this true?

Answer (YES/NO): YES